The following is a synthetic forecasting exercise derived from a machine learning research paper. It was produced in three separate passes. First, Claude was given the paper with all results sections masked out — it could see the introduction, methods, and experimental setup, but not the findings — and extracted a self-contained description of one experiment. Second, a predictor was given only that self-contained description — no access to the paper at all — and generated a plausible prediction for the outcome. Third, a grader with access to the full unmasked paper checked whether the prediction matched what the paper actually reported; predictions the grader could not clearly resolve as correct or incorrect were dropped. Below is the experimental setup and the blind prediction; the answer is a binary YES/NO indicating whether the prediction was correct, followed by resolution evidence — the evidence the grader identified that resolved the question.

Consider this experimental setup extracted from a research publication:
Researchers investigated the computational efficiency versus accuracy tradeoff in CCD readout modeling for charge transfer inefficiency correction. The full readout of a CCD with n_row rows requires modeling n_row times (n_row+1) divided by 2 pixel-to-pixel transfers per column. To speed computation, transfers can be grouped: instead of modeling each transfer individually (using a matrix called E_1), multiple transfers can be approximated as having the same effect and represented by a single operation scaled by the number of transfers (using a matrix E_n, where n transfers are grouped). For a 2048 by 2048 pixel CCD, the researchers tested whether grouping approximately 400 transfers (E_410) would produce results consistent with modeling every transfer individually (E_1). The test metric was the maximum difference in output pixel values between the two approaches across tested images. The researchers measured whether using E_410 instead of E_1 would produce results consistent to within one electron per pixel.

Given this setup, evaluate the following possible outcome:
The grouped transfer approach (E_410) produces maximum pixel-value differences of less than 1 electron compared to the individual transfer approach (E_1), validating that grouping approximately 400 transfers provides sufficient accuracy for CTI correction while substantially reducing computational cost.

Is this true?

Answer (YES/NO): YES